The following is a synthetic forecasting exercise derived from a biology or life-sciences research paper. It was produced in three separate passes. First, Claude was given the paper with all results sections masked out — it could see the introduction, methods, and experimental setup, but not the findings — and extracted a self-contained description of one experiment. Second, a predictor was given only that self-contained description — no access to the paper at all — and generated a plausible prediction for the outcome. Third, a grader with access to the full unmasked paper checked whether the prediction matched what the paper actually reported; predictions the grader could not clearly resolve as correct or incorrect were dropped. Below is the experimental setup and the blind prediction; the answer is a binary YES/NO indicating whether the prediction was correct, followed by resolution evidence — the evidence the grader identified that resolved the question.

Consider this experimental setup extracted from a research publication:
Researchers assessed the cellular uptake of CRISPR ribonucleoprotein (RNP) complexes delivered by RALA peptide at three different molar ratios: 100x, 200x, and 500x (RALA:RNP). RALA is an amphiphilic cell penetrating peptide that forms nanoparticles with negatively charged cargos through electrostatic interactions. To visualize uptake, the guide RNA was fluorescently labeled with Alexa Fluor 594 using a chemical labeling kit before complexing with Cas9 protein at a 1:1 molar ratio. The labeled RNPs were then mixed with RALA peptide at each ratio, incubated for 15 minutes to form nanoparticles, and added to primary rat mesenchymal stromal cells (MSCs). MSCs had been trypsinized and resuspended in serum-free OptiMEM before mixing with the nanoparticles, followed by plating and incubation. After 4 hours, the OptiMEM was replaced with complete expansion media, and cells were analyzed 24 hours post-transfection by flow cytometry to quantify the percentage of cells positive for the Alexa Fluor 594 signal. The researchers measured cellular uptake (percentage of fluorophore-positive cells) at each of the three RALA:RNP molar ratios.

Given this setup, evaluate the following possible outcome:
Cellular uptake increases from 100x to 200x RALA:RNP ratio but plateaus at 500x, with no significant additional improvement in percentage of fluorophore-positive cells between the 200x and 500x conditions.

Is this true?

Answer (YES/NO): NO